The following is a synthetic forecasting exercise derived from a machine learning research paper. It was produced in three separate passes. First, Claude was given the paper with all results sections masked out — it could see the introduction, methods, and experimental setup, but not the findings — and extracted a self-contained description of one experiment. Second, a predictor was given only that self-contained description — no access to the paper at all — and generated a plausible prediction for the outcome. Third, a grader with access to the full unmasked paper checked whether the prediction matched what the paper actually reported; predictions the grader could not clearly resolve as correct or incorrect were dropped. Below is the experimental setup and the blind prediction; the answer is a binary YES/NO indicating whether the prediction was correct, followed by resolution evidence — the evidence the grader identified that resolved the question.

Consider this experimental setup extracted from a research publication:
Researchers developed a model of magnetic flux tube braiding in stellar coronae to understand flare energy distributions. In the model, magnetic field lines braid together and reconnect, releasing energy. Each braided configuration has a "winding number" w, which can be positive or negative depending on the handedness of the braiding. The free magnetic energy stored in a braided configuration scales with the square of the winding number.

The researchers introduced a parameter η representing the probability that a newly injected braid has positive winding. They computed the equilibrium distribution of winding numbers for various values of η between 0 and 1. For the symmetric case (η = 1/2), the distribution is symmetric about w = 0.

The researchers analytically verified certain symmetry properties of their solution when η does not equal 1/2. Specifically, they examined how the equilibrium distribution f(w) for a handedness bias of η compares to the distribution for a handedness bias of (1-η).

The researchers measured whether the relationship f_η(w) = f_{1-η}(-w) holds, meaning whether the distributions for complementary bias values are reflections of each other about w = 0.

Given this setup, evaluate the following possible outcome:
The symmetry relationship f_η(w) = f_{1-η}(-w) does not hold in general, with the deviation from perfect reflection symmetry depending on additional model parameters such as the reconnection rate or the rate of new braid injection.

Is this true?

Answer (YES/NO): NO